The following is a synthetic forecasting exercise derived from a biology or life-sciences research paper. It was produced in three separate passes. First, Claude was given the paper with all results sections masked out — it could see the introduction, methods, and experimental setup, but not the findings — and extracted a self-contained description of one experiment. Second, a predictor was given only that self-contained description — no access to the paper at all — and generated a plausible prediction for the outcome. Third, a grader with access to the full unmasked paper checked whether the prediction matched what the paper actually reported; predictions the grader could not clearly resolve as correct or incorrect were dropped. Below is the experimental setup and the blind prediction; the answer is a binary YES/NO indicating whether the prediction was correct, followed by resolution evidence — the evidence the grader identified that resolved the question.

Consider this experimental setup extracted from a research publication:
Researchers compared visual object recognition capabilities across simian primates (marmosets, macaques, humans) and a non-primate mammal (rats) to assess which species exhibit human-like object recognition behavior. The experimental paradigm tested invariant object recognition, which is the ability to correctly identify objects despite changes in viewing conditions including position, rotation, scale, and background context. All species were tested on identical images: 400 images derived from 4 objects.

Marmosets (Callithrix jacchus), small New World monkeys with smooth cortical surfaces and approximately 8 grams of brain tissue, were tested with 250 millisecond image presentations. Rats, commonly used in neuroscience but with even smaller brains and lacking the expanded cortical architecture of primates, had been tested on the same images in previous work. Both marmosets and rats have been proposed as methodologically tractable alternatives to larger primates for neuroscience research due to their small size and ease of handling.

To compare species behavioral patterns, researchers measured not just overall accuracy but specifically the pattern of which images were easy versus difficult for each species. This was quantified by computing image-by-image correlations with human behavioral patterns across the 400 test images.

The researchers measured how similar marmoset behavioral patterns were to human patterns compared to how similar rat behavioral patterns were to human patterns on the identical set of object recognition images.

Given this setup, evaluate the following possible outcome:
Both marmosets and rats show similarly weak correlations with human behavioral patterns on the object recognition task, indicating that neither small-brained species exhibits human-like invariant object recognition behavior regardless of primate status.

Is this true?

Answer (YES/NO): NO